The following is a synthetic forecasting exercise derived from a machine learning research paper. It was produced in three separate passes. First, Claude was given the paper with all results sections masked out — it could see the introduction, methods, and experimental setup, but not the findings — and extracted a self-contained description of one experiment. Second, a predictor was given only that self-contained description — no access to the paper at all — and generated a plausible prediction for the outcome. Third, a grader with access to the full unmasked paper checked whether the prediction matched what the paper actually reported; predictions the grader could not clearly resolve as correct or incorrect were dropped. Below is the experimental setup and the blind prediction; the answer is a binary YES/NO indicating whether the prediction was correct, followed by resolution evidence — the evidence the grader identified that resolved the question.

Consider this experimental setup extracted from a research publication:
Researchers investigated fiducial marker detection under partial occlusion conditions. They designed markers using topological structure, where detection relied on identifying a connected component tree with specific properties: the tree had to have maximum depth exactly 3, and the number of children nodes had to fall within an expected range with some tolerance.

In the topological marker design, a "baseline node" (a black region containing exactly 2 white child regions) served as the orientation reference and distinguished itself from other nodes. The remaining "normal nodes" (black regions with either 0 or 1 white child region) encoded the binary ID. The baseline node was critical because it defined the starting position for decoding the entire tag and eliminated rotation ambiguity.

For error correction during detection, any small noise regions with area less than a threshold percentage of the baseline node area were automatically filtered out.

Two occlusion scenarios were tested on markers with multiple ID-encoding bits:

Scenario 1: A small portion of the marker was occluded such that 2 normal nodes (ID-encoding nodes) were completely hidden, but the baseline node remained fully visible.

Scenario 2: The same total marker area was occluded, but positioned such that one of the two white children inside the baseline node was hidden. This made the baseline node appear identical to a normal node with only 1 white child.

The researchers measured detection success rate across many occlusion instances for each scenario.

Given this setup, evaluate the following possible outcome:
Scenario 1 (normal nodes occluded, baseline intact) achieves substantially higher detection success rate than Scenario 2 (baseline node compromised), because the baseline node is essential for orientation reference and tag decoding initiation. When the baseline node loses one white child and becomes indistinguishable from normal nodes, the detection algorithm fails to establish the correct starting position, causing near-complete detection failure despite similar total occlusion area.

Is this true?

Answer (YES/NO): NO